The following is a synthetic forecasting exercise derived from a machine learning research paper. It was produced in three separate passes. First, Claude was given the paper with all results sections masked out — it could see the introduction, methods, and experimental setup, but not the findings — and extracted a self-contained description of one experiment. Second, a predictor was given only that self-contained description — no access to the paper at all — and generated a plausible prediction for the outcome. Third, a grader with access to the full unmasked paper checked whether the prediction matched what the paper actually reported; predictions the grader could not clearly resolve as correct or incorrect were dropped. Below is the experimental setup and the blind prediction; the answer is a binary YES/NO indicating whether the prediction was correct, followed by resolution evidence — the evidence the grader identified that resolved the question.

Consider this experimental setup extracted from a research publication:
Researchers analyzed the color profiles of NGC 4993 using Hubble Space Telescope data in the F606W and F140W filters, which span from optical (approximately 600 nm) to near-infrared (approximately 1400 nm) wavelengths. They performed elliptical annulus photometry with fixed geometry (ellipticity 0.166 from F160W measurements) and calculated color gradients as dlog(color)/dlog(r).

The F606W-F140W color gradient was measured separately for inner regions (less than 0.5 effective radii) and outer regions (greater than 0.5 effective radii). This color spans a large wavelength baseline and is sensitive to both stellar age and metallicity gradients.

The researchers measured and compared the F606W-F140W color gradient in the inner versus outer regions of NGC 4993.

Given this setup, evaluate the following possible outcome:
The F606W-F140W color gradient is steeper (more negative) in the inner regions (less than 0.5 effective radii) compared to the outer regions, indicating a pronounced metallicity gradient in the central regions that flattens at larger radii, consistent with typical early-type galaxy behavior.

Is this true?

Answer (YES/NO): YES